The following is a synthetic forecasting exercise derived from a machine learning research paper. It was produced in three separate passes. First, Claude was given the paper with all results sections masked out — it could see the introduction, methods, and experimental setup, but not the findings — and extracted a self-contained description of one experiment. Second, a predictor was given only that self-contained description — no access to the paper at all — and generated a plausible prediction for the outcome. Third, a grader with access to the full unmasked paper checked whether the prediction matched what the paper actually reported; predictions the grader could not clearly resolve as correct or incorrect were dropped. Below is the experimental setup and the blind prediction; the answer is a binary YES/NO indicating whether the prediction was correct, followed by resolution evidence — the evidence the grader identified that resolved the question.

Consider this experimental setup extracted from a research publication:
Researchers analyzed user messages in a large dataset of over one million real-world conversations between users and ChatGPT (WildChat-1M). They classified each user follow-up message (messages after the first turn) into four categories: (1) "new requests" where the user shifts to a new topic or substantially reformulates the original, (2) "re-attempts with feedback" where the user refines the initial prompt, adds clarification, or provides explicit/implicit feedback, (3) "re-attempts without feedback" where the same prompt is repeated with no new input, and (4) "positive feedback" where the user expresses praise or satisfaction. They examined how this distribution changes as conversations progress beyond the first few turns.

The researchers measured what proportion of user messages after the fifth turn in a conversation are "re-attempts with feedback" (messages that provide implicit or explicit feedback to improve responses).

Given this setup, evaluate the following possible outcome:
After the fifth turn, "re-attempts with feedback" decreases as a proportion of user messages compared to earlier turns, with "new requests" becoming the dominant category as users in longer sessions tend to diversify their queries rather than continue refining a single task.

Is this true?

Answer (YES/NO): NO